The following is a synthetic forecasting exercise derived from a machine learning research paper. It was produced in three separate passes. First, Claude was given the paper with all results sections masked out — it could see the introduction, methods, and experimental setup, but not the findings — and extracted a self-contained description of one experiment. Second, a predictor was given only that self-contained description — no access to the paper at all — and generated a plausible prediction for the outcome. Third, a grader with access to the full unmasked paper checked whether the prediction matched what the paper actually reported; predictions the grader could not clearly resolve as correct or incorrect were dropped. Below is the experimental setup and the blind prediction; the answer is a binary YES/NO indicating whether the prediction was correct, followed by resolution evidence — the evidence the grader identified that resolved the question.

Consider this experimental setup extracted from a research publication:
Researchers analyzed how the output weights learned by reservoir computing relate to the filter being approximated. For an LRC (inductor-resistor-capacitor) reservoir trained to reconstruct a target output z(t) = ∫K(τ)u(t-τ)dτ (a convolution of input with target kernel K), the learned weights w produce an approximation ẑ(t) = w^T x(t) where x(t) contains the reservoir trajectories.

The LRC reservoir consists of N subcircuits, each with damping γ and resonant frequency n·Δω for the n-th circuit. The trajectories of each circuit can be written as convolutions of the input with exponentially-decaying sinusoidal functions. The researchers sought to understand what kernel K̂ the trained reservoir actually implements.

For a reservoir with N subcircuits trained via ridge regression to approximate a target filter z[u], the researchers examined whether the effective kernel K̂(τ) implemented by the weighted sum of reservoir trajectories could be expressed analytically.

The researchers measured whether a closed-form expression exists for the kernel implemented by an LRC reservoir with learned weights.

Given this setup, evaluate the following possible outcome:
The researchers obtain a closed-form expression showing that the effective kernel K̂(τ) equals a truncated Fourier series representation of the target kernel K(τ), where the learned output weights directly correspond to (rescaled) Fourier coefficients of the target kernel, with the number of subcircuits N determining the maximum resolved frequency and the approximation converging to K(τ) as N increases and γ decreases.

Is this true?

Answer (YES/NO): NO